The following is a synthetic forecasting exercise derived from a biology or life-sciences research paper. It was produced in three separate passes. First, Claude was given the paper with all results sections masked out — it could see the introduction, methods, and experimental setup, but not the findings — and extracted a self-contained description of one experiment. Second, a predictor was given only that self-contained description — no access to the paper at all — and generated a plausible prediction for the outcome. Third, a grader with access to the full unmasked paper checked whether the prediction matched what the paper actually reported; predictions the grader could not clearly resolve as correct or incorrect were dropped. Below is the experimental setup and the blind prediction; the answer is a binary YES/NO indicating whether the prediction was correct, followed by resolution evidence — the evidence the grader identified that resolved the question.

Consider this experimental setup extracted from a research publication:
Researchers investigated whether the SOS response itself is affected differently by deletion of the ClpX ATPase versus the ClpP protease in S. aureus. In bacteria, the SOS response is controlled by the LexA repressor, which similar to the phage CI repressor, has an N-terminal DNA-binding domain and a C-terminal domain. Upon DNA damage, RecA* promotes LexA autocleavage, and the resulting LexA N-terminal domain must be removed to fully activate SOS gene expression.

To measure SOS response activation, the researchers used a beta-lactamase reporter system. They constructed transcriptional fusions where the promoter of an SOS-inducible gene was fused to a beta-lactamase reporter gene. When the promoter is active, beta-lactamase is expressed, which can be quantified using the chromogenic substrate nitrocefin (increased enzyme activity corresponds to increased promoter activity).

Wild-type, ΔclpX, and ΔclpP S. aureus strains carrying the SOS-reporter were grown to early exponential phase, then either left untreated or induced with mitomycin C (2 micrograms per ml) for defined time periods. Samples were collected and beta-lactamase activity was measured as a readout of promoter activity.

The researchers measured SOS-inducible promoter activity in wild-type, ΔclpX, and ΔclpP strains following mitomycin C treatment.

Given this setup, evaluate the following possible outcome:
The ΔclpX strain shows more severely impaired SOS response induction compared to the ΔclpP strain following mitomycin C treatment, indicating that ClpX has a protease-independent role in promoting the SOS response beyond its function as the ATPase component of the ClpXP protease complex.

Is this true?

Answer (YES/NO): NO